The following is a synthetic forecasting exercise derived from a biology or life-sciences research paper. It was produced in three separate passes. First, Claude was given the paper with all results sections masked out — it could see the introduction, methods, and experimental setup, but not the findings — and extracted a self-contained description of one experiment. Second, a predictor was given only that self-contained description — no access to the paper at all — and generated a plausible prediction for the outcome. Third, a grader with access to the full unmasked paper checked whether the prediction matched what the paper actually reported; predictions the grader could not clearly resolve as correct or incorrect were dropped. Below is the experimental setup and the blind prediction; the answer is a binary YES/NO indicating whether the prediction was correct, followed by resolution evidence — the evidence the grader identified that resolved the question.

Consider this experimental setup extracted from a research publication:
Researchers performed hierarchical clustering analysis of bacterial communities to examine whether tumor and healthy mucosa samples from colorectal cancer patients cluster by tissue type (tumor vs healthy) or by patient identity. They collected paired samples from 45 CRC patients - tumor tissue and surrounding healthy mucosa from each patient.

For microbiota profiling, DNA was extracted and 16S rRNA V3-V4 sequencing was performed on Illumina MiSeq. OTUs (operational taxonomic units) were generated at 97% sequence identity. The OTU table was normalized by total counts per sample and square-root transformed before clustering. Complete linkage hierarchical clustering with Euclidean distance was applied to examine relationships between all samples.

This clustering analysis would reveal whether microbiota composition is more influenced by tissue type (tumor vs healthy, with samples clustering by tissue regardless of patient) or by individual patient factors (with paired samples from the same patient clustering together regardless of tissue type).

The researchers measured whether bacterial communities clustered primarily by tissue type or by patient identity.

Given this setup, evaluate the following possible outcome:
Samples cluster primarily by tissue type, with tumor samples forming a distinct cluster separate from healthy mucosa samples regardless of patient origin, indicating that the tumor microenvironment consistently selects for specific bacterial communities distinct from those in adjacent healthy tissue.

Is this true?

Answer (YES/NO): NO